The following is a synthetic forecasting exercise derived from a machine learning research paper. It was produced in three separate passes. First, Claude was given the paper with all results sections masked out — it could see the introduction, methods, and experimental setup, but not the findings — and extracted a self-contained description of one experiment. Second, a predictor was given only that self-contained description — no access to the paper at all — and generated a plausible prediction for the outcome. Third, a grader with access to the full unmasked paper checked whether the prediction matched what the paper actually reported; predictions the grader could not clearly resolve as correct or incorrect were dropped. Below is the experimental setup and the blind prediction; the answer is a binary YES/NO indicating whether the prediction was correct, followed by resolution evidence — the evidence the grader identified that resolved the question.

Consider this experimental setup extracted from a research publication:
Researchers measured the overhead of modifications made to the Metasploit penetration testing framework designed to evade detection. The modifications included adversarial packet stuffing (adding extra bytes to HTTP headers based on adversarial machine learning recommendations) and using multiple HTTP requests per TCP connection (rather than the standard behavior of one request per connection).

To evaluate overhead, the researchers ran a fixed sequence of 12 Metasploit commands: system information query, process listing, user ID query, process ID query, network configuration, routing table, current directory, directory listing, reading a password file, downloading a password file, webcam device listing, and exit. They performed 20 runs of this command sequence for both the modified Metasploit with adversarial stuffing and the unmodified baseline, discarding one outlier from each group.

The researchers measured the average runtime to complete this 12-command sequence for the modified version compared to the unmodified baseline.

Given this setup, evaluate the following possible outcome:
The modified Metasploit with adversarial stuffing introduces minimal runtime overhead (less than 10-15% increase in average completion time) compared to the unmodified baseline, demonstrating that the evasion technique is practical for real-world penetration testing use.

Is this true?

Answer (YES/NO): YES